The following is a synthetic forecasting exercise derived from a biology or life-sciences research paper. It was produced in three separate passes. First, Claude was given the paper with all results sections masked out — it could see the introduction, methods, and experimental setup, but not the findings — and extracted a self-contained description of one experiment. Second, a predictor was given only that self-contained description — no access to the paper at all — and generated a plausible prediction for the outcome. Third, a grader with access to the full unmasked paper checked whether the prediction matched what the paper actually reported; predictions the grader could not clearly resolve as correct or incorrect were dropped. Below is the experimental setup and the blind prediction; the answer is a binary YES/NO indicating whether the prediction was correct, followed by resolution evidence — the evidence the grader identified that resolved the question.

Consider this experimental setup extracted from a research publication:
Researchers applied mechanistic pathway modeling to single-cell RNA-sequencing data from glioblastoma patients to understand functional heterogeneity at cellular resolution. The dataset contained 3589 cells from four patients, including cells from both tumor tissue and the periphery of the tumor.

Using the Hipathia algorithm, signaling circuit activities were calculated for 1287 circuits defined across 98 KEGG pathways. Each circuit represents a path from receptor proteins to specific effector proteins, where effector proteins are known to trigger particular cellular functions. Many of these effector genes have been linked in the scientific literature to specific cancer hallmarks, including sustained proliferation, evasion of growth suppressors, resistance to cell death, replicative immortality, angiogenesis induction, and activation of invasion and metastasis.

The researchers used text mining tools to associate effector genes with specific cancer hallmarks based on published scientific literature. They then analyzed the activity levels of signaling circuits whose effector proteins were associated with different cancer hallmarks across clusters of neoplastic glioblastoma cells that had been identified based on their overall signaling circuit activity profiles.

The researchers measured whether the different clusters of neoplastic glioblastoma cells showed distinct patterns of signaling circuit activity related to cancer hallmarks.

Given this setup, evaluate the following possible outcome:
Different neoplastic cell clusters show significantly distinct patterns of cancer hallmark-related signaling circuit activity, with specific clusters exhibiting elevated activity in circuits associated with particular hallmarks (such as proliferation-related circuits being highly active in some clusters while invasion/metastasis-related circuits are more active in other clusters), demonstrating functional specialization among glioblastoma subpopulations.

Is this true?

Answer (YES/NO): NO